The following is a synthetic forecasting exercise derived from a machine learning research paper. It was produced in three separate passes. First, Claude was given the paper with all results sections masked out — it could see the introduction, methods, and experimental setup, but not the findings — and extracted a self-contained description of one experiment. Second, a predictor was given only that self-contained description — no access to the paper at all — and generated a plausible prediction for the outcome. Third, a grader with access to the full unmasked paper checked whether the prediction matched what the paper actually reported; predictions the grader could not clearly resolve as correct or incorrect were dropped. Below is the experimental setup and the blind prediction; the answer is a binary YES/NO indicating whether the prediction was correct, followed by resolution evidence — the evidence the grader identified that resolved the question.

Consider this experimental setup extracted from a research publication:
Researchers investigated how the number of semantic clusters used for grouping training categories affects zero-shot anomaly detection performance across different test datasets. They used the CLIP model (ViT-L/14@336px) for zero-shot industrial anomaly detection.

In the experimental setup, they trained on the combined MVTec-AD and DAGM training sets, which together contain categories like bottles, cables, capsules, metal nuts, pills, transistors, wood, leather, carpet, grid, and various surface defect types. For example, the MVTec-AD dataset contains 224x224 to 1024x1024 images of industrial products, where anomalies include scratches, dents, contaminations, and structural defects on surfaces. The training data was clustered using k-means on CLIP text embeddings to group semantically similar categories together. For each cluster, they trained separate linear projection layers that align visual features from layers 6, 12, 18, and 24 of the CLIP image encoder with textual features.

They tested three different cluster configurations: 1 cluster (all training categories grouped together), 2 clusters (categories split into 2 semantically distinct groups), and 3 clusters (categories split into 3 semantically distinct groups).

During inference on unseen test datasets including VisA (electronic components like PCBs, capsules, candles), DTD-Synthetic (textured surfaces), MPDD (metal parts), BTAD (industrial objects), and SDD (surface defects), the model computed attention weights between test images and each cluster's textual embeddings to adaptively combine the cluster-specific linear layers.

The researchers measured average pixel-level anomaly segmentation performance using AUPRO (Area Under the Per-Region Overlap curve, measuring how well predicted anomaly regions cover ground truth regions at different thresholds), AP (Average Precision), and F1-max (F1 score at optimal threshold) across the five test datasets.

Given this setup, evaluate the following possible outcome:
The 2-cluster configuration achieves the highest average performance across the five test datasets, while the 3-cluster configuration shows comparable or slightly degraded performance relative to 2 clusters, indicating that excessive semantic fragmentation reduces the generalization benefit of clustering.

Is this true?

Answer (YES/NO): NO